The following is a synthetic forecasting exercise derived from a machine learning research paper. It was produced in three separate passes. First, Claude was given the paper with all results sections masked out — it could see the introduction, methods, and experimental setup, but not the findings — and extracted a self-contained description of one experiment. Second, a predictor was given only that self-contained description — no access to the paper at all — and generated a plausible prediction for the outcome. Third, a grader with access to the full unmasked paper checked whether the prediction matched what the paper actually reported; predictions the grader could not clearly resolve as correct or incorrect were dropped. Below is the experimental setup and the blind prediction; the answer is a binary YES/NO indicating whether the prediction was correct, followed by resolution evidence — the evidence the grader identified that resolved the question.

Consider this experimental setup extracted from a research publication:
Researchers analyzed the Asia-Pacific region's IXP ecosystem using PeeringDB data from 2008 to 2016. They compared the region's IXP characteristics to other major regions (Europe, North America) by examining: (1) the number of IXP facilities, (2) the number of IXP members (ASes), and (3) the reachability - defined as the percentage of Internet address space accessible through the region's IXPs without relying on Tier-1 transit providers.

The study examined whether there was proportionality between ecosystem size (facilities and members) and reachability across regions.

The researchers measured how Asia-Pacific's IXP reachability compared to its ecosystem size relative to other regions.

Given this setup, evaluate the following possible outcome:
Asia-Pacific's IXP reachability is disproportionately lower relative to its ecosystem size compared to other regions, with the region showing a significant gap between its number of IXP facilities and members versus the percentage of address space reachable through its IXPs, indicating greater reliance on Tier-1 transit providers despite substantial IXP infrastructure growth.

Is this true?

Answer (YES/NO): NO